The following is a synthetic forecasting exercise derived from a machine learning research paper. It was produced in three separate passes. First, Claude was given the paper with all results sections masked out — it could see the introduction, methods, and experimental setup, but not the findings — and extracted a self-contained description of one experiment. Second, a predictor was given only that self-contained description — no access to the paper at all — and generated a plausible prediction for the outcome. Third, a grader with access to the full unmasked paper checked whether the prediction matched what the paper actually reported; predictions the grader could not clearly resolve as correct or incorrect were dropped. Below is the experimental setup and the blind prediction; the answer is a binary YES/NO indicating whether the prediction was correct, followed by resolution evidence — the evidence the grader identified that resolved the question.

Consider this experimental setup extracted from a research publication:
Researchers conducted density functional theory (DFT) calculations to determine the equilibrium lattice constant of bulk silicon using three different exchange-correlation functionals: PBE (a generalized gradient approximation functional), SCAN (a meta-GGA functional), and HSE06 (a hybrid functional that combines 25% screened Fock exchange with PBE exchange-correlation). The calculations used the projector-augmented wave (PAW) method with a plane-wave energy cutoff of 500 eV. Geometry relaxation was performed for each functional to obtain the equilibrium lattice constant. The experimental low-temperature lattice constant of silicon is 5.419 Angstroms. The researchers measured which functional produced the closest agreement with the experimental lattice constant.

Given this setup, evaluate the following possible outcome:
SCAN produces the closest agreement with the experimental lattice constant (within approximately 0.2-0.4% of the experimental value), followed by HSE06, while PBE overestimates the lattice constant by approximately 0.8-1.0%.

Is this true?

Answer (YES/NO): NO